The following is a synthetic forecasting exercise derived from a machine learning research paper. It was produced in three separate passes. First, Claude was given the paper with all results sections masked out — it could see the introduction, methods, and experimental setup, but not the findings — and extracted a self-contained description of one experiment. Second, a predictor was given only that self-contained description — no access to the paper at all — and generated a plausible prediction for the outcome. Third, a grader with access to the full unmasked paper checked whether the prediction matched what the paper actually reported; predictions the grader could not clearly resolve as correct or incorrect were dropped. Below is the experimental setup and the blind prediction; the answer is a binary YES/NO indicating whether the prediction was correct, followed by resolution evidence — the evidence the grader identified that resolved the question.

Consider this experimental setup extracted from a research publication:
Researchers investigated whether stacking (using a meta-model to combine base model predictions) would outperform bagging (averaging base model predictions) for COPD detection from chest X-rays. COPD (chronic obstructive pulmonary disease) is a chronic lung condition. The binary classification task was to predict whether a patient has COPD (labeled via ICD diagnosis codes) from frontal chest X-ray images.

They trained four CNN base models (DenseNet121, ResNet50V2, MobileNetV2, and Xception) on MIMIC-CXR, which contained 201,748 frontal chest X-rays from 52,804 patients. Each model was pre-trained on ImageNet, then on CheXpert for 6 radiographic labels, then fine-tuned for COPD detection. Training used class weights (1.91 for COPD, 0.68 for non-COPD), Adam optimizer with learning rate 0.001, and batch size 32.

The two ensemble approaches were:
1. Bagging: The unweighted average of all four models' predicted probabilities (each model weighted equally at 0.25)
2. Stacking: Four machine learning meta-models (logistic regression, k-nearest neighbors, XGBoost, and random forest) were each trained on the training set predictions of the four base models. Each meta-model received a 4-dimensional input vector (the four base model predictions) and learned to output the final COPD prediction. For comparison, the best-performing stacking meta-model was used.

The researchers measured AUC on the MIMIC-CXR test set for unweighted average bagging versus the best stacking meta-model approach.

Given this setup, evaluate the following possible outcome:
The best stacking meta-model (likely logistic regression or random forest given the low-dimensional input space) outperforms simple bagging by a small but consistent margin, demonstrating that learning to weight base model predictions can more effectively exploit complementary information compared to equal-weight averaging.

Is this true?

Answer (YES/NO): NO